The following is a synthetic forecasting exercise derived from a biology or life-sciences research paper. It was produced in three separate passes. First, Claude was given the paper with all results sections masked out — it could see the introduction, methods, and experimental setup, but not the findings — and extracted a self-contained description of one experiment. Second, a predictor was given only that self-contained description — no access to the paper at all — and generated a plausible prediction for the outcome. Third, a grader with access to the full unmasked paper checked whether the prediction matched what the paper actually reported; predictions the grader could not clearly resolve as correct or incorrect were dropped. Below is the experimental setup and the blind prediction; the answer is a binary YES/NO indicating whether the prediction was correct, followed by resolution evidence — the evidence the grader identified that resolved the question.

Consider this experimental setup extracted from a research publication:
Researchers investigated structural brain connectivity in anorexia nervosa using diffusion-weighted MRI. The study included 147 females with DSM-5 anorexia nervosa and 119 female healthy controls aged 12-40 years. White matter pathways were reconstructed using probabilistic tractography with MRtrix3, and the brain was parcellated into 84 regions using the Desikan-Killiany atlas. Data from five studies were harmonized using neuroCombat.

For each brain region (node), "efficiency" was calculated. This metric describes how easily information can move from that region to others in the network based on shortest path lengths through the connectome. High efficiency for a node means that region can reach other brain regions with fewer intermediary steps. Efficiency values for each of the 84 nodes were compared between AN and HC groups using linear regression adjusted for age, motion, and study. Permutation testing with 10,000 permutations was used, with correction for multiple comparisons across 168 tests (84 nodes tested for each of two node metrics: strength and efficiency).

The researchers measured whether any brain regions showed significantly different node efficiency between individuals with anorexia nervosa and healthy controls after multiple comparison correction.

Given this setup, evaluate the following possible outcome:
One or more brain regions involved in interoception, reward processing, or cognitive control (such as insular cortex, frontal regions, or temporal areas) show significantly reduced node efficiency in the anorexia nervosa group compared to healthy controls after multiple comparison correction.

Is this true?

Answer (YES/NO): NO